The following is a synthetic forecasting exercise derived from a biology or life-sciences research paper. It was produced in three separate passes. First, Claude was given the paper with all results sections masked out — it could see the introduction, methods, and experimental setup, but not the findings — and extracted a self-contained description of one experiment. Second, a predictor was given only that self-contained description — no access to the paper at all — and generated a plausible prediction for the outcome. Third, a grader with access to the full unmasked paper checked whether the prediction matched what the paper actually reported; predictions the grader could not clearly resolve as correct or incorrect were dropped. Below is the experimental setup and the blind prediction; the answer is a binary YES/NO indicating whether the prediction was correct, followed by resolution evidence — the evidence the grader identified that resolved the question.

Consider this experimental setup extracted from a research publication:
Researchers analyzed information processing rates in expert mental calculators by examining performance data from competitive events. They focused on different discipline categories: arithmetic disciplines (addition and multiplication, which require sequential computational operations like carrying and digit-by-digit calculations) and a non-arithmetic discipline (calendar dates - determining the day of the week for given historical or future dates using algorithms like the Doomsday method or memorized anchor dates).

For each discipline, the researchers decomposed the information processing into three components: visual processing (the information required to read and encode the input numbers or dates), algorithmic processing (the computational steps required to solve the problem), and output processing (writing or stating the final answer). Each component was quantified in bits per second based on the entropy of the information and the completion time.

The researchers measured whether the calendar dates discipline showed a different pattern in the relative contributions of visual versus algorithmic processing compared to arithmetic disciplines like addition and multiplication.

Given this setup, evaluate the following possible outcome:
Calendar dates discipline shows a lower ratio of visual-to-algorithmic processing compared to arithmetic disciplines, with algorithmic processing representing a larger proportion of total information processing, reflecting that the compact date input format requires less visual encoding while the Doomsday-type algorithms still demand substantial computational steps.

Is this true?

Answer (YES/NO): NO